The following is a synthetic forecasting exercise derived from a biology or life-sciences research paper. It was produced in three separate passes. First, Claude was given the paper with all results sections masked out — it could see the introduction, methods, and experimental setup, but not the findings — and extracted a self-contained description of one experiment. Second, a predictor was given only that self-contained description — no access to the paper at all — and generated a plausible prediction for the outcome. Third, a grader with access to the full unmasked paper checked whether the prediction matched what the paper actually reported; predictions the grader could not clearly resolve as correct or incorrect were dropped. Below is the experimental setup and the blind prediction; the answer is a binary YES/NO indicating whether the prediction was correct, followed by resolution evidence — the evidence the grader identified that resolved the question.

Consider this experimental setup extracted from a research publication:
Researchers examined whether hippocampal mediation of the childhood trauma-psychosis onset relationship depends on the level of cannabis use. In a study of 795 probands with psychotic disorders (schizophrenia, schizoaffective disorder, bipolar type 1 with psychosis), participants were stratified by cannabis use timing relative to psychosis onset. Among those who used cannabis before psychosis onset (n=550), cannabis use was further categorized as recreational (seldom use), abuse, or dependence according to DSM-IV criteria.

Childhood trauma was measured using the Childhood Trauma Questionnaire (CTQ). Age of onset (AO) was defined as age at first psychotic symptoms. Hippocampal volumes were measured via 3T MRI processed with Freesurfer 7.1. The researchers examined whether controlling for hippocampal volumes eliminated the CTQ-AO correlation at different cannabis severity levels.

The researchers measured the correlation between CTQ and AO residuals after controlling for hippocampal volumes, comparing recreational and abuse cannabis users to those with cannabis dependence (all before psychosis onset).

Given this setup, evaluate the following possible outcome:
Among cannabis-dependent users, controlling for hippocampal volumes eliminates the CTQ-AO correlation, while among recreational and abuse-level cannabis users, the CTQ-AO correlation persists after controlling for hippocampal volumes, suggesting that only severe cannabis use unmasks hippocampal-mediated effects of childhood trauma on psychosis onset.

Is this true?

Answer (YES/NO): NO